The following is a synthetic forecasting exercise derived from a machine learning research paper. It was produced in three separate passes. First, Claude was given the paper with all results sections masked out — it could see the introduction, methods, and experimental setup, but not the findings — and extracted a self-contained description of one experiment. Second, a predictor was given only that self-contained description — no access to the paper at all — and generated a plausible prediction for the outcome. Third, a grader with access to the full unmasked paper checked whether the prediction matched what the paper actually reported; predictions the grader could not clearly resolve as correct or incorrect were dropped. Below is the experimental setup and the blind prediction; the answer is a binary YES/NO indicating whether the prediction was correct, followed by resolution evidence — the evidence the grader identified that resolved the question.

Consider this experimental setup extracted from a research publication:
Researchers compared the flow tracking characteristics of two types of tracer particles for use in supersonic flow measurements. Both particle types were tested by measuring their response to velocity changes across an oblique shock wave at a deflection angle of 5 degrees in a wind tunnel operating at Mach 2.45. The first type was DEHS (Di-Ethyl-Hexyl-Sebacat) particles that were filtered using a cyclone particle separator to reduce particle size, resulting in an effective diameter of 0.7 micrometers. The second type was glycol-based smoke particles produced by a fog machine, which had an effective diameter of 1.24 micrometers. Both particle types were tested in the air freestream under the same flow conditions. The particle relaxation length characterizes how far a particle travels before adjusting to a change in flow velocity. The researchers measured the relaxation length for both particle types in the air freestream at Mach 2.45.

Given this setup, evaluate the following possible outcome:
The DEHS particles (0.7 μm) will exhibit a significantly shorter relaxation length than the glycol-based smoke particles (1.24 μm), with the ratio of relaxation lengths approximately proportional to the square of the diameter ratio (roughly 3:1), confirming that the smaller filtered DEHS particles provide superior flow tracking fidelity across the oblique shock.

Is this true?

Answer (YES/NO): YES